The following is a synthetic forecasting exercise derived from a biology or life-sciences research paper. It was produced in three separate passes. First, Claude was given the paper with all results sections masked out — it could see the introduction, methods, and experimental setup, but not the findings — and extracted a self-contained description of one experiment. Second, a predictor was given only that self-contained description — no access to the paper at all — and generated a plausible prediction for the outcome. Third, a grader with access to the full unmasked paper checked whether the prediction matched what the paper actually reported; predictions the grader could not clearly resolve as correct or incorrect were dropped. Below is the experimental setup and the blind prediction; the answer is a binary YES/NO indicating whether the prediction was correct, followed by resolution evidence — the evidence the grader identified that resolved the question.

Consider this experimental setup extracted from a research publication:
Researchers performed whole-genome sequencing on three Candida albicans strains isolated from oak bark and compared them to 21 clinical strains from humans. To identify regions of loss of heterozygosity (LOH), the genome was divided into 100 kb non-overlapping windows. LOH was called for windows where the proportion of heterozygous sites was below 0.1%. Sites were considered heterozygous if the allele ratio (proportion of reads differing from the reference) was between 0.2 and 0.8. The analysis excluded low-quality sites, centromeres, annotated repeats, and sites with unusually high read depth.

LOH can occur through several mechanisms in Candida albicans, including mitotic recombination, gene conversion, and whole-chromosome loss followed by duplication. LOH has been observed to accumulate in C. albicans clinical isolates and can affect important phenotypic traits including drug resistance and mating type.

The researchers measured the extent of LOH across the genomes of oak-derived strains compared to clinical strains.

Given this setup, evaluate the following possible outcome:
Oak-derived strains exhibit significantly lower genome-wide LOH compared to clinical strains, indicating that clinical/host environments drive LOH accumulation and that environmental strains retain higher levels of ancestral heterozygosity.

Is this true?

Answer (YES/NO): YES